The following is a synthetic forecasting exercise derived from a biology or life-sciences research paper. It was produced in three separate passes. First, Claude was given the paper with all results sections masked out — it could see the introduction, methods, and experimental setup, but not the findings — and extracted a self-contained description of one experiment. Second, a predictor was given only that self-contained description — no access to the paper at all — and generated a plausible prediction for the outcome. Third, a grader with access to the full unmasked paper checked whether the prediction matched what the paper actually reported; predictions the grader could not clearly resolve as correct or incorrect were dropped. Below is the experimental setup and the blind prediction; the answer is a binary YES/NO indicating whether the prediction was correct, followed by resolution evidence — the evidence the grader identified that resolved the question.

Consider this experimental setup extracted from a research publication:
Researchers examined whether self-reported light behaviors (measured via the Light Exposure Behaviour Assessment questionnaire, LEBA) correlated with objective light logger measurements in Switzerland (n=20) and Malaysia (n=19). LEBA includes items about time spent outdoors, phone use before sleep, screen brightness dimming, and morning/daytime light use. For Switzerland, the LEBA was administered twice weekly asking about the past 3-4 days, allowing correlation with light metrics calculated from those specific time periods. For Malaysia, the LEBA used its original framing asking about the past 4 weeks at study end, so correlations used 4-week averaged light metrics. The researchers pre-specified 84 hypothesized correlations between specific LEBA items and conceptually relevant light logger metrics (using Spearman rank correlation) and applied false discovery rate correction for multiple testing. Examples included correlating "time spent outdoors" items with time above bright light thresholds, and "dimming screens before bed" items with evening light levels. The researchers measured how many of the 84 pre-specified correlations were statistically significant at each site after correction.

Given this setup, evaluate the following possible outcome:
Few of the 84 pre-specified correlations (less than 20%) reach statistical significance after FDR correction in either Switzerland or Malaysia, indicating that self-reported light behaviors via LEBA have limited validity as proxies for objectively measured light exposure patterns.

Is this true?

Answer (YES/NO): NO